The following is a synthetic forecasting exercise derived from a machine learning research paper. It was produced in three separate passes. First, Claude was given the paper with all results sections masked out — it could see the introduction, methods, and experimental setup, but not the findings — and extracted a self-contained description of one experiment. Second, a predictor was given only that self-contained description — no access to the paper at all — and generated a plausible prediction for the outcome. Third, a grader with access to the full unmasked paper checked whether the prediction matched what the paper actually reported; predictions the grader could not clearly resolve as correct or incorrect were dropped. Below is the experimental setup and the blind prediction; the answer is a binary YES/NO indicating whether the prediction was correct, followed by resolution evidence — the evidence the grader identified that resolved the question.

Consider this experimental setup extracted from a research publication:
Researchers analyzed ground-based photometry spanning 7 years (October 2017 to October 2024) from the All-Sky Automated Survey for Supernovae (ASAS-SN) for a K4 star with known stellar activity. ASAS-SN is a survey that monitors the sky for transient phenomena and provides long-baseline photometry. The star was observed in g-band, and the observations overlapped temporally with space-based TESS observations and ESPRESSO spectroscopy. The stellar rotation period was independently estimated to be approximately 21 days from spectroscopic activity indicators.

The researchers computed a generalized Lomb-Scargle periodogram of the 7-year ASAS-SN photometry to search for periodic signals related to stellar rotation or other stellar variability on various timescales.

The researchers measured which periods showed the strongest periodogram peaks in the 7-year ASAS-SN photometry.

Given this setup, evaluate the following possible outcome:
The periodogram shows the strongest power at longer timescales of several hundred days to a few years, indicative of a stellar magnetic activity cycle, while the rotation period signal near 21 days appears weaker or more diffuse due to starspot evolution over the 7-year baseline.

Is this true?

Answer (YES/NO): NO